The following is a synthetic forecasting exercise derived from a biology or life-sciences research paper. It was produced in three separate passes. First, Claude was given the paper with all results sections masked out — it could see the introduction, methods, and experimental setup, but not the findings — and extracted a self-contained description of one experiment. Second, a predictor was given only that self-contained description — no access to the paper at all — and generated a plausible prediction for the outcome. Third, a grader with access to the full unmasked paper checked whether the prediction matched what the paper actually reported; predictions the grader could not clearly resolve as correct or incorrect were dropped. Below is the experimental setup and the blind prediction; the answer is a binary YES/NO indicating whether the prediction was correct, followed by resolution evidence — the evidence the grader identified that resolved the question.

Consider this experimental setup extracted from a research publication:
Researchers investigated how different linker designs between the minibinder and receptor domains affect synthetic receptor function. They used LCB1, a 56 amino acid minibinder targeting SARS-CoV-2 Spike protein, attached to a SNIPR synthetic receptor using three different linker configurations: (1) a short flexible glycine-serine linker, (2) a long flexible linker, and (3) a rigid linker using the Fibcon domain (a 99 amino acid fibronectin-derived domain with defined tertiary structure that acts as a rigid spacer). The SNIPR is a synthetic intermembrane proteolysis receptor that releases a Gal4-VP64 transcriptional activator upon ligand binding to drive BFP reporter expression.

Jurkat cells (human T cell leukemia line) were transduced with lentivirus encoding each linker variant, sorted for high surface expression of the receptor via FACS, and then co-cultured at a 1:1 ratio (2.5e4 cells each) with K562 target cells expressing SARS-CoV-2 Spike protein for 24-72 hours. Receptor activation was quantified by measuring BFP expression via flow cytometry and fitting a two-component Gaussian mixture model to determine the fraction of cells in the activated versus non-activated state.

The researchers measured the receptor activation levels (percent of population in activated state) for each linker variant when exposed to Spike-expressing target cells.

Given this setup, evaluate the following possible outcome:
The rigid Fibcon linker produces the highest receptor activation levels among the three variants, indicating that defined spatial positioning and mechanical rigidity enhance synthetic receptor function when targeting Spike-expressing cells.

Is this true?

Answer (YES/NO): NO